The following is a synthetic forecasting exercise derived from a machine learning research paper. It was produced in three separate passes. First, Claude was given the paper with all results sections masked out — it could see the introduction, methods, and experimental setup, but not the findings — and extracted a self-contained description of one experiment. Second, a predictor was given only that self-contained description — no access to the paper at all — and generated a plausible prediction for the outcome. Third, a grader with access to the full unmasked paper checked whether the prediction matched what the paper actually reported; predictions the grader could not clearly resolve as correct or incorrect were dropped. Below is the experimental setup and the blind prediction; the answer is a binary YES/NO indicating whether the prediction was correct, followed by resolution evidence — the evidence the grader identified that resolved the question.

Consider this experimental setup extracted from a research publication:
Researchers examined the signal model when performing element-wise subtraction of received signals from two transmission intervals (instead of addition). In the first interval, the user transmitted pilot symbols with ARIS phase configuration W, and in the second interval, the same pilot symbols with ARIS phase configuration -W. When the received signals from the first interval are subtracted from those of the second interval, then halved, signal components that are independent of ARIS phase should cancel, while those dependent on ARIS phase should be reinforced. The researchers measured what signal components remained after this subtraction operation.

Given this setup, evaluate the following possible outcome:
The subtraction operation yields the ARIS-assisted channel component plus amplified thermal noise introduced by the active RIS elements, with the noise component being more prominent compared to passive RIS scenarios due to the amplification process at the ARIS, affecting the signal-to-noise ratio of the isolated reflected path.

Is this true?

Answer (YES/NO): NO